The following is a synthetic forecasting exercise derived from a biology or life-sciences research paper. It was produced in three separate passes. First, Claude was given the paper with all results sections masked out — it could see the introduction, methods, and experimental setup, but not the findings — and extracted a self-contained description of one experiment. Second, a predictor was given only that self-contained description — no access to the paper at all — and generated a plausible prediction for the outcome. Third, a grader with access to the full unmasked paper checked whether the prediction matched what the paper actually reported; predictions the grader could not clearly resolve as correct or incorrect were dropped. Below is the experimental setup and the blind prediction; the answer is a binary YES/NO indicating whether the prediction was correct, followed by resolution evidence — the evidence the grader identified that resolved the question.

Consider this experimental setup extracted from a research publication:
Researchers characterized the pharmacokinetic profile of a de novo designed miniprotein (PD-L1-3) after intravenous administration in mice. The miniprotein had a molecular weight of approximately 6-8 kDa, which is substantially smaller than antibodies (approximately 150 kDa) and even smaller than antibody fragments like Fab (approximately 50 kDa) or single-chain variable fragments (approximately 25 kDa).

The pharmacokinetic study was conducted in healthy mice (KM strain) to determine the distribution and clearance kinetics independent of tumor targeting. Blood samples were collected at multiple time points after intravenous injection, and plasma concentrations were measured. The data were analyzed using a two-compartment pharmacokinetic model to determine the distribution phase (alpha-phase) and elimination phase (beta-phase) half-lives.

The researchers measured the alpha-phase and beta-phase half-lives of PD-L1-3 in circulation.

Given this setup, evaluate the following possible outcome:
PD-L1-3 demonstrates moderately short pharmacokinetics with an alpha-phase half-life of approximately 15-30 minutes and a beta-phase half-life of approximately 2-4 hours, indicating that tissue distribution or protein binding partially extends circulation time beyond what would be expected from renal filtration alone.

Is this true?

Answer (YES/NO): NO